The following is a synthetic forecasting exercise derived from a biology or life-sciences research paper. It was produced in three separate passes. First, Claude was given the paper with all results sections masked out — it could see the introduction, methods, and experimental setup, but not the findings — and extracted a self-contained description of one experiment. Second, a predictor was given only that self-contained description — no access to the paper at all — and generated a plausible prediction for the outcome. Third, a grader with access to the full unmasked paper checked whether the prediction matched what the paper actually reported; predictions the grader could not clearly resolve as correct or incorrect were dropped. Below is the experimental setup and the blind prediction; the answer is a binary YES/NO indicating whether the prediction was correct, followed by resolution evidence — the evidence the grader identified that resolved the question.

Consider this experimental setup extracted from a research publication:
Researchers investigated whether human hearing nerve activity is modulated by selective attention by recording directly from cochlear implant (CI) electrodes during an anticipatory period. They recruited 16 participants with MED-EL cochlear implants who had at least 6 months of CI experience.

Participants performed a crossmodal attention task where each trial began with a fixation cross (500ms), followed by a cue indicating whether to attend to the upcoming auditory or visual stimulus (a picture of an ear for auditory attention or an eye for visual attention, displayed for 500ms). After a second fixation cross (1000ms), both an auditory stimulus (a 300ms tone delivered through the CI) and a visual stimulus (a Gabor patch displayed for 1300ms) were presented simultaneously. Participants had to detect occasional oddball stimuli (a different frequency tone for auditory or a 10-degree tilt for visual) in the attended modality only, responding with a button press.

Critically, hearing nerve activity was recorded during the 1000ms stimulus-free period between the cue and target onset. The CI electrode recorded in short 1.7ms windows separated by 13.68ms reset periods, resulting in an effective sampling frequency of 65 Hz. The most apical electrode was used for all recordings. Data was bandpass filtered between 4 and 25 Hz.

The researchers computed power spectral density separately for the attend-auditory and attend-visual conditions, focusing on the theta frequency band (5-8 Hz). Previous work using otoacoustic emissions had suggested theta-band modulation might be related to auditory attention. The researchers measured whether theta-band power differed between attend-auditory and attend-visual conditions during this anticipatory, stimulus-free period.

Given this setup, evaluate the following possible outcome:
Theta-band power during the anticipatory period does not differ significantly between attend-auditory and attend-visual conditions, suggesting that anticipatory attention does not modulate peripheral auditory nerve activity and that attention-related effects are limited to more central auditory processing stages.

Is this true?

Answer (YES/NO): NO